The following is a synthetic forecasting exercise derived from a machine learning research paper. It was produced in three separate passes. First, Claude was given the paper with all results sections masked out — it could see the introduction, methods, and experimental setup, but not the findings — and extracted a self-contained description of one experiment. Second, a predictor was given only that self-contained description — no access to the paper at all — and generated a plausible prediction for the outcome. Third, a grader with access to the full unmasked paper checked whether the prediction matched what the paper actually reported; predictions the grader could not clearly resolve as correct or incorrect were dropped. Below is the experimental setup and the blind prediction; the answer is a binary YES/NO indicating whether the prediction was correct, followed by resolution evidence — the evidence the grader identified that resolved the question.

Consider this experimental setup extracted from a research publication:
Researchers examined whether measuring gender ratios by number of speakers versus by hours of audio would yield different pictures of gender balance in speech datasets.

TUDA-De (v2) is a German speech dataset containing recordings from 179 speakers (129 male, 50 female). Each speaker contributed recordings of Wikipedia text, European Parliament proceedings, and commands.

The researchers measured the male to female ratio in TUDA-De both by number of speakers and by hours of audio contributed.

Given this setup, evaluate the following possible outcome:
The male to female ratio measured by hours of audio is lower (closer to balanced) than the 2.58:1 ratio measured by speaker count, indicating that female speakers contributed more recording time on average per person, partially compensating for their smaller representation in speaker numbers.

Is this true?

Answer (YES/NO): YES